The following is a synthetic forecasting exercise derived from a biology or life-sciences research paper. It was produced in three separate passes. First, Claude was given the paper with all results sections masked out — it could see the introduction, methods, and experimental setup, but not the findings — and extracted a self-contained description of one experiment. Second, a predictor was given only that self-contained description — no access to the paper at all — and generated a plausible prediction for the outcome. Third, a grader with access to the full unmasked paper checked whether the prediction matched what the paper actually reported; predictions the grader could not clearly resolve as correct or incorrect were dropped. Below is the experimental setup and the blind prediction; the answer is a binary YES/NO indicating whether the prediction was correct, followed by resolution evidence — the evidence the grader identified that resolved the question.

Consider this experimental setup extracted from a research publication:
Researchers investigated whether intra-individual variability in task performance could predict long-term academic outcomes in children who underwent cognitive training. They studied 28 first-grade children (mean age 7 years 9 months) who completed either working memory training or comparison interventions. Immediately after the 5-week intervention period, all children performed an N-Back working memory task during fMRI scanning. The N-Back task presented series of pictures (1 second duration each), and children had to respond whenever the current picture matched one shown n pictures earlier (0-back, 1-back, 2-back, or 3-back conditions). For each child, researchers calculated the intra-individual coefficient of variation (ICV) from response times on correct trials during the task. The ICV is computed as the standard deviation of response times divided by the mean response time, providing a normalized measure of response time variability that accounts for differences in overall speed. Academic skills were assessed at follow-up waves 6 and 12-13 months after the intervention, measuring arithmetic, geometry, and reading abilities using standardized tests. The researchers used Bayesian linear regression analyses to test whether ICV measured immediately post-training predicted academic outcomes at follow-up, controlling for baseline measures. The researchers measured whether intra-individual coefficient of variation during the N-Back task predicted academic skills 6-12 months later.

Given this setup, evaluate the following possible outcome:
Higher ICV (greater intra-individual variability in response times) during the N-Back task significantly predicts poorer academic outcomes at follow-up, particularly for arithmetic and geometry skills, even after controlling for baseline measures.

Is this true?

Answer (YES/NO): NO